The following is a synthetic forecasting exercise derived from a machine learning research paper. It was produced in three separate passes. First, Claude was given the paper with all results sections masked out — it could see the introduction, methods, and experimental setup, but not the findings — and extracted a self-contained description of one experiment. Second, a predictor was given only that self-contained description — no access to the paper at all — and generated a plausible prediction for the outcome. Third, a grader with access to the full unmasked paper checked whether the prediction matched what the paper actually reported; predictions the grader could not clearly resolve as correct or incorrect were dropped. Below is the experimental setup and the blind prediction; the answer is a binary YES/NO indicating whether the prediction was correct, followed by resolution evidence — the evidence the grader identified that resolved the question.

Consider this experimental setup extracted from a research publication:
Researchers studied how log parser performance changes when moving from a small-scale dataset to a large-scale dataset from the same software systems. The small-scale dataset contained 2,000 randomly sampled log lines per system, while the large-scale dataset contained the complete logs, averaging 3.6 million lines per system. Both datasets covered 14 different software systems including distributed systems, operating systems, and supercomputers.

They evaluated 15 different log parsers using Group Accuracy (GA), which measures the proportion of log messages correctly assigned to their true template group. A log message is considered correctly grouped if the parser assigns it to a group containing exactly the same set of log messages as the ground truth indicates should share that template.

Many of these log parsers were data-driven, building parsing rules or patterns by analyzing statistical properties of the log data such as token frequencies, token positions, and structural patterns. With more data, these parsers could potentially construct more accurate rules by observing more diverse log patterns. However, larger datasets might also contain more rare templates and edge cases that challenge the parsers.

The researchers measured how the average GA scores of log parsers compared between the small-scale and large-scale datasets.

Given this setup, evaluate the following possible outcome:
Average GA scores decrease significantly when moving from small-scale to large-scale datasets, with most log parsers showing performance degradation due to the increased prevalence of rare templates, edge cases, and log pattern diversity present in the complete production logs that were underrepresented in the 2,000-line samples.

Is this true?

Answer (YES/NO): NO